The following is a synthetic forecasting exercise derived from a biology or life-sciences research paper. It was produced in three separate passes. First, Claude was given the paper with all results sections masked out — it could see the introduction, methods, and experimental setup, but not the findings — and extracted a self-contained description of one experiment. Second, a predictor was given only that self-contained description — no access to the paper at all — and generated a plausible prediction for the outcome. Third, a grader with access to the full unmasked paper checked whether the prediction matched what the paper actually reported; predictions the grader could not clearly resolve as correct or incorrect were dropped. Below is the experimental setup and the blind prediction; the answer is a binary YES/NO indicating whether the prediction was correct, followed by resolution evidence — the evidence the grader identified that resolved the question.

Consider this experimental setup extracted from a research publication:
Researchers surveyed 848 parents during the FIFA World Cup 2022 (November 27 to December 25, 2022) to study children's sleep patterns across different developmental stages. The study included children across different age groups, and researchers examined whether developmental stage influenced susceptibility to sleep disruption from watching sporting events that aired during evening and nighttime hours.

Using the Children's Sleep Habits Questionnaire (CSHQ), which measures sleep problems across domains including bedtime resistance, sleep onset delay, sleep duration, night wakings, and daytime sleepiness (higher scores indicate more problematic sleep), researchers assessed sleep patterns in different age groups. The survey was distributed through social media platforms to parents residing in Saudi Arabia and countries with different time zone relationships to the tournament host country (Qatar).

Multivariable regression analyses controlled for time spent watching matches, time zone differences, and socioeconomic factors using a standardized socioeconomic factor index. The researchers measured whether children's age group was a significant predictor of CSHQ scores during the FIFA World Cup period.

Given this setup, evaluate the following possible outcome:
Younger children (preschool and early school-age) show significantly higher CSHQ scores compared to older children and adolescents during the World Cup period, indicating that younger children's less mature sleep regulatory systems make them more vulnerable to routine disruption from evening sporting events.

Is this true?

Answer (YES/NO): NO